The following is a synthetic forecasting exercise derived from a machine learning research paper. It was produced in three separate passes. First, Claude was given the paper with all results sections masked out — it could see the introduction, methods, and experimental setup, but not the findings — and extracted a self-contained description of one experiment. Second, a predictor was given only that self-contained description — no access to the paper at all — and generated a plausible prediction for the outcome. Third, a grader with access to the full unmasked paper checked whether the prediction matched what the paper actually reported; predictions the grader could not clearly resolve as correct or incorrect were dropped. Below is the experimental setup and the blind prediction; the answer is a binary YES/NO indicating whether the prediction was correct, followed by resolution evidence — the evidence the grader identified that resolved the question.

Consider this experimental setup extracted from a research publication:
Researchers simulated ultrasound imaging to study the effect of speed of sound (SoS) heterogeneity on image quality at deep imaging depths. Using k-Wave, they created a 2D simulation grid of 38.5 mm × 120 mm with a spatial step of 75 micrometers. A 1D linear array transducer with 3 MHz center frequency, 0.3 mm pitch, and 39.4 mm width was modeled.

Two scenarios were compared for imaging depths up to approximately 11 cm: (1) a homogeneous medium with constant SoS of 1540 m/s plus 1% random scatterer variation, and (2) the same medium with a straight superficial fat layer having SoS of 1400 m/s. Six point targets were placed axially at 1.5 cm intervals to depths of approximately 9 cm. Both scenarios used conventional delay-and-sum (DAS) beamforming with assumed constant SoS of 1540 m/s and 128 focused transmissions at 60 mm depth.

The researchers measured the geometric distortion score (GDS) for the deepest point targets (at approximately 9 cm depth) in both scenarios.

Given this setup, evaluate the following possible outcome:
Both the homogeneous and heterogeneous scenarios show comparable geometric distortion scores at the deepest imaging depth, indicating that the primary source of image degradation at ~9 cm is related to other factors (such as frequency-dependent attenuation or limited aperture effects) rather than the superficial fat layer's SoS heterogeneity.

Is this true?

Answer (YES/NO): NO